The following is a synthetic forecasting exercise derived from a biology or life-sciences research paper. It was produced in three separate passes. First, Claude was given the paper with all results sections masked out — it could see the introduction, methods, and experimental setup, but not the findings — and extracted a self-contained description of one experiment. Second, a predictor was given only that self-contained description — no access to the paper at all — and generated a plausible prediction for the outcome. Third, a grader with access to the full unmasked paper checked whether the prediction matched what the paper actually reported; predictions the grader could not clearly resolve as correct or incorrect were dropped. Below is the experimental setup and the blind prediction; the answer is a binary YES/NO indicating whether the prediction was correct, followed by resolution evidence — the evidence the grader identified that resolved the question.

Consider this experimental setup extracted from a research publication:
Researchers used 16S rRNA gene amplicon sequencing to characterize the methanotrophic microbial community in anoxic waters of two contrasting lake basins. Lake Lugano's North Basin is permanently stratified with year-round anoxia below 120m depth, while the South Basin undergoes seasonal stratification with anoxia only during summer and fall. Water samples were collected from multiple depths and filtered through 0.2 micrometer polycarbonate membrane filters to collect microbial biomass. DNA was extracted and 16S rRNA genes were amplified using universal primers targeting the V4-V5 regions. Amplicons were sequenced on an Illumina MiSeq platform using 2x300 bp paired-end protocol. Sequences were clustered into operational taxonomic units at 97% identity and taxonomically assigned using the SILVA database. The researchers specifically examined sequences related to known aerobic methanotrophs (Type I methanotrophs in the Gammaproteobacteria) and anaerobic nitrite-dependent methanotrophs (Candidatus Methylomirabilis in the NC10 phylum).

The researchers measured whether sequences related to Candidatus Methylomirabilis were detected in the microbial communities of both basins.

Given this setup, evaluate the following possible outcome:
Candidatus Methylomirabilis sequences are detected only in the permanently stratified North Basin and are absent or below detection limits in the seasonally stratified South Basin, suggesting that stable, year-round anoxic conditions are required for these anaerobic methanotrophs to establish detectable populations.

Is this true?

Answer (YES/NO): YES